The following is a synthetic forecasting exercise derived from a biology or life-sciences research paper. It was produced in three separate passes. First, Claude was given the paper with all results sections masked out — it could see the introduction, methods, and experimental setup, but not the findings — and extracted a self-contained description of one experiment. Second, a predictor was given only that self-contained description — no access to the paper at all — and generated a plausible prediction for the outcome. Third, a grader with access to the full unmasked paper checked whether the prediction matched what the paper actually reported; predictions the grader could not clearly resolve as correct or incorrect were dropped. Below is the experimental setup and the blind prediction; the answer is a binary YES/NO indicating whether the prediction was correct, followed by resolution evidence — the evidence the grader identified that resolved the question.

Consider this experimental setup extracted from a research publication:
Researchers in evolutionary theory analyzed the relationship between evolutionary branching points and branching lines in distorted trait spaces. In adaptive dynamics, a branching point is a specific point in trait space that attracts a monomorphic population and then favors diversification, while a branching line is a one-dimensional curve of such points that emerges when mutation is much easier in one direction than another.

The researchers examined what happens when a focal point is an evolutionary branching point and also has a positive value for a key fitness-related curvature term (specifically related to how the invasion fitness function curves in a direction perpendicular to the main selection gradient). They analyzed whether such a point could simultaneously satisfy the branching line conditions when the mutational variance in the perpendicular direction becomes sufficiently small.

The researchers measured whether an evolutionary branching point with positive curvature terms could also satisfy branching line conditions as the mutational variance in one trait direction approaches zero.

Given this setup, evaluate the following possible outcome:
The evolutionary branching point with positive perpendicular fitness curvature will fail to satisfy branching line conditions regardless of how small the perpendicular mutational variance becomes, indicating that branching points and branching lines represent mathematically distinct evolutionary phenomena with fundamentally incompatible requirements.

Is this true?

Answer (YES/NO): NO